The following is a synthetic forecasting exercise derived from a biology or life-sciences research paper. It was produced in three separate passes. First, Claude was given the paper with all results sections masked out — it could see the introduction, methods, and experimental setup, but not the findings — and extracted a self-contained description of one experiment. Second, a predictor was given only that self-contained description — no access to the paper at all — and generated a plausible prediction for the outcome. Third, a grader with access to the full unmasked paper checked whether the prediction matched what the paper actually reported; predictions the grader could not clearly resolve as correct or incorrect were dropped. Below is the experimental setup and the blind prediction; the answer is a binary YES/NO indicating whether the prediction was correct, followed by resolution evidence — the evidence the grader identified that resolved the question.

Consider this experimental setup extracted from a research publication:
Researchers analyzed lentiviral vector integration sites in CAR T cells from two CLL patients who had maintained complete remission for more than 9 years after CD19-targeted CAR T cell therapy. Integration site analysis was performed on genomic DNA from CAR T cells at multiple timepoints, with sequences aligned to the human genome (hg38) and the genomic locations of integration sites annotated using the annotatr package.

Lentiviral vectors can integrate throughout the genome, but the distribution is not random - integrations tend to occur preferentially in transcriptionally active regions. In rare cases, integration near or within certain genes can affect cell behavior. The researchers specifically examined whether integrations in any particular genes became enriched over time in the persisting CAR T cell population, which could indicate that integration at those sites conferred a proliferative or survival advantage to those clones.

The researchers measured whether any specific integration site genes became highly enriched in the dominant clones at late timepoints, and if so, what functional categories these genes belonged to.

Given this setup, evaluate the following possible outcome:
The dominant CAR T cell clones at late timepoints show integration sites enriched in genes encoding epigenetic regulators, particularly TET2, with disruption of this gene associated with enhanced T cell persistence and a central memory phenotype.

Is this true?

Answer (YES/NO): NO